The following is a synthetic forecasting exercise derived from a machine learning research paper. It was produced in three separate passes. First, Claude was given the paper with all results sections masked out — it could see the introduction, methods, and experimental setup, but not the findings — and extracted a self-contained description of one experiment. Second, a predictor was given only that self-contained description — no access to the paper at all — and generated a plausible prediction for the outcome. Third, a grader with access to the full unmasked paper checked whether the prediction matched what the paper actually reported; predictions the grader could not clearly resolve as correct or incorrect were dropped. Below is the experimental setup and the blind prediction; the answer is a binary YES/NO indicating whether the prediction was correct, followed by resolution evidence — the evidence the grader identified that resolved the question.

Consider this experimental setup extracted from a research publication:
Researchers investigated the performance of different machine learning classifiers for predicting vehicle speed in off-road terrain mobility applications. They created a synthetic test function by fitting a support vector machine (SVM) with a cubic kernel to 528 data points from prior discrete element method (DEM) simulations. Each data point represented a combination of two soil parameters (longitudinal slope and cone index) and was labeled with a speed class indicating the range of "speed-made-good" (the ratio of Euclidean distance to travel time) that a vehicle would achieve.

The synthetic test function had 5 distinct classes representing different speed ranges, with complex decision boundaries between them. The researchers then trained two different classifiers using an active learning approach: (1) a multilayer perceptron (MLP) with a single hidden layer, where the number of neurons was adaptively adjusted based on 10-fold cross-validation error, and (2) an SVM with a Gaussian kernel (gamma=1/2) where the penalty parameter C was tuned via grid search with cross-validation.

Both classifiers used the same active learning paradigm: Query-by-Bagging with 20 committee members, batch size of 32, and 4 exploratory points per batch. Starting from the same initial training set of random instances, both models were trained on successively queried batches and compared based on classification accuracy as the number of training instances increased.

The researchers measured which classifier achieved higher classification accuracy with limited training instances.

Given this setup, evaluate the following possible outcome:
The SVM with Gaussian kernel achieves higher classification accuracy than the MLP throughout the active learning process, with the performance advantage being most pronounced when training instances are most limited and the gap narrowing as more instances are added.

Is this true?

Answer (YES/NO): NO